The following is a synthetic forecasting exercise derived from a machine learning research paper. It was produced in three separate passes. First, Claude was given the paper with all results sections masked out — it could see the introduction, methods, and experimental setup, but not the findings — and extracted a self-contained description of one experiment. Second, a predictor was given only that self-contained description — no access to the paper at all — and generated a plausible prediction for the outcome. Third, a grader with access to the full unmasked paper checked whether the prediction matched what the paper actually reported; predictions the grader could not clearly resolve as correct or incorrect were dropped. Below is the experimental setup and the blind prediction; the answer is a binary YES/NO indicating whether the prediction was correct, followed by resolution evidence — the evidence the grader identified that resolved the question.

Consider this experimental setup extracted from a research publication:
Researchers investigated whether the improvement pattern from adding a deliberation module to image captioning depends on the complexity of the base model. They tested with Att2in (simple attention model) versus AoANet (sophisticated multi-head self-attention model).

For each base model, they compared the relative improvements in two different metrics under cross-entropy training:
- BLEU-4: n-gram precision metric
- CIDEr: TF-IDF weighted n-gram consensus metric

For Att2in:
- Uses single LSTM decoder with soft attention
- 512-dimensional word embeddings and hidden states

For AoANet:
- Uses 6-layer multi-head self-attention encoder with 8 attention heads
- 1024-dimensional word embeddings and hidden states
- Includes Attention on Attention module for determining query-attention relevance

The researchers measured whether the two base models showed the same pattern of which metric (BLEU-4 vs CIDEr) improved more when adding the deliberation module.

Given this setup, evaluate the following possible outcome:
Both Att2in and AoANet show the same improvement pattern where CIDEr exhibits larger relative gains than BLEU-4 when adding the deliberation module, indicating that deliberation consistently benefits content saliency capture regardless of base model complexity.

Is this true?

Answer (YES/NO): NO